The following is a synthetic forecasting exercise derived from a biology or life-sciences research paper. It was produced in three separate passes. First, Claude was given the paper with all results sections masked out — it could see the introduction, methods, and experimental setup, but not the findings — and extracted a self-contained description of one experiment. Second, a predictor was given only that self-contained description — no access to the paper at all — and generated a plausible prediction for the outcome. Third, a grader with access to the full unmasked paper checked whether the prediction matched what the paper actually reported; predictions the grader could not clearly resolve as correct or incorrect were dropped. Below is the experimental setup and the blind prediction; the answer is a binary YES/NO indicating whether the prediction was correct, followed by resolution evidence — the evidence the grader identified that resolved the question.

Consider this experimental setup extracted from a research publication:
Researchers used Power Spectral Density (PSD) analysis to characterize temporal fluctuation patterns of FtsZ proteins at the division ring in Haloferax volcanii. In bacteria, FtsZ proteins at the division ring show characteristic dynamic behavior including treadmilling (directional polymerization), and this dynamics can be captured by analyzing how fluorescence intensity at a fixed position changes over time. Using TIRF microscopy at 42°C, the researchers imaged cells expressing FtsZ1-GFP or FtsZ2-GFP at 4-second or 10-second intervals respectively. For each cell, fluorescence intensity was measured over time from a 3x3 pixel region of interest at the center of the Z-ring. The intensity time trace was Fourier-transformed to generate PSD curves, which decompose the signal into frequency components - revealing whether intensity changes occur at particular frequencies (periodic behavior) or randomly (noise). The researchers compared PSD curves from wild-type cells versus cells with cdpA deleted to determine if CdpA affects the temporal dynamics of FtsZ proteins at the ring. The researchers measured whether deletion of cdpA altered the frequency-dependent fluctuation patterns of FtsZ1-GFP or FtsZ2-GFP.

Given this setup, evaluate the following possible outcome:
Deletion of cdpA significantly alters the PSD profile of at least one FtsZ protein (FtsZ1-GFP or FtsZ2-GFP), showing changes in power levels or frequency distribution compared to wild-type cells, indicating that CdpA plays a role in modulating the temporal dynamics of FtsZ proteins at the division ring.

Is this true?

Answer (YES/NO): YES